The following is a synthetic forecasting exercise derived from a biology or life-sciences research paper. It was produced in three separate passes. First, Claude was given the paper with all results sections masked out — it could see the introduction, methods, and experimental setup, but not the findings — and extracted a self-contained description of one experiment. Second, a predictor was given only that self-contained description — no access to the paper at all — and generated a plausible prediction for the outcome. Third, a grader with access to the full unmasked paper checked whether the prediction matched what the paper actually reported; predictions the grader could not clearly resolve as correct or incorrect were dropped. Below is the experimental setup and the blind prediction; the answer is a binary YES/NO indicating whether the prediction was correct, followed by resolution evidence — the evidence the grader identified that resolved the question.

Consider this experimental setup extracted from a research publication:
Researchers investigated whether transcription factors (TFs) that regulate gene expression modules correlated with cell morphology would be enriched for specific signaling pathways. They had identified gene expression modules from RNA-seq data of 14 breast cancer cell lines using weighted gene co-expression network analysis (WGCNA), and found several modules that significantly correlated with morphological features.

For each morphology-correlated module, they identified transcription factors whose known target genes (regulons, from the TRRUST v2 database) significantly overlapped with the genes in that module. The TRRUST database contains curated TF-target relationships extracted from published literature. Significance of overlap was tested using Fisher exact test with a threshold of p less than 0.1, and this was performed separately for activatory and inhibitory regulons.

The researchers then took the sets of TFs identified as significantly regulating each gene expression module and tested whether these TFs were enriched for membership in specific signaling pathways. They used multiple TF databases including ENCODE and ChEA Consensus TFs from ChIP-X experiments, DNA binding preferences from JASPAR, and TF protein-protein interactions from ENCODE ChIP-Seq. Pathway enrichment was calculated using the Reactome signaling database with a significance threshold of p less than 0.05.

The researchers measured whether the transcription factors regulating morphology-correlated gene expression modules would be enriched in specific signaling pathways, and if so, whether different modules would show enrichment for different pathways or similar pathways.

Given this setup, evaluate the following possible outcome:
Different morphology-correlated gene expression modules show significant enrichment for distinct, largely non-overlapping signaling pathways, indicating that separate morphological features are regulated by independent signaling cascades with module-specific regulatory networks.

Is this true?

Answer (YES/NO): NO